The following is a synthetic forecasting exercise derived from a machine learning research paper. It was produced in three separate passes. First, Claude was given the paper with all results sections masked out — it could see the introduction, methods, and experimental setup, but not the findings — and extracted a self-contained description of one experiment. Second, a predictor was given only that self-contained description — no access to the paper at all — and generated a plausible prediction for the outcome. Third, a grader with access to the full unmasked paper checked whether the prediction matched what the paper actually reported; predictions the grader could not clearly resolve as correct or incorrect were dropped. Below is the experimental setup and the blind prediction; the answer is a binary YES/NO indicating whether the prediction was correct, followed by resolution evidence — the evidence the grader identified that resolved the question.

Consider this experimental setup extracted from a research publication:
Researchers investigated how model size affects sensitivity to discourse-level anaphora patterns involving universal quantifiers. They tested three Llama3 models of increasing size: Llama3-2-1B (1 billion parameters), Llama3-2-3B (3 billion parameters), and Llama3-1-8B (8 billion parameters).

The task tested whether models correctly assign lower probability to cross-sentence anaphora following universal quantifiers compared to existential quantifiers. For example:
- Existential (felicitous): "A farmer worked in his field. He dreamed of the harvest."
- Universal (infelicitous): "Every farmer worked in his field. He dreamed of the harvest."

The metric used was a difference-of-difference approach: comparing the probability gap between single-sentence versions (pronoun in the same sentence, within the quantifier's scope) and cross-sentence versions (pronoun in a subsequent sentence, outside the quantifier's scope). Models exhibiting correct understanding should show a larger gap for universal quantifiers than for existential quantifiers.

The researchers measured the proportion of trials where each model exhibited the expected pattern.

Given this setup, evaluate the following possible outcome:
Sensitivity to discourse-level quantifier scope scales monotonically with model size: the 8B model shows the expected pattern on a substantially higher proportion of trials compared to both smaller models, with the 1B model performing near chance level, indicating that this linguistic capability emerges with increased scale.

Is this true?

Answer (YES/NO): NO